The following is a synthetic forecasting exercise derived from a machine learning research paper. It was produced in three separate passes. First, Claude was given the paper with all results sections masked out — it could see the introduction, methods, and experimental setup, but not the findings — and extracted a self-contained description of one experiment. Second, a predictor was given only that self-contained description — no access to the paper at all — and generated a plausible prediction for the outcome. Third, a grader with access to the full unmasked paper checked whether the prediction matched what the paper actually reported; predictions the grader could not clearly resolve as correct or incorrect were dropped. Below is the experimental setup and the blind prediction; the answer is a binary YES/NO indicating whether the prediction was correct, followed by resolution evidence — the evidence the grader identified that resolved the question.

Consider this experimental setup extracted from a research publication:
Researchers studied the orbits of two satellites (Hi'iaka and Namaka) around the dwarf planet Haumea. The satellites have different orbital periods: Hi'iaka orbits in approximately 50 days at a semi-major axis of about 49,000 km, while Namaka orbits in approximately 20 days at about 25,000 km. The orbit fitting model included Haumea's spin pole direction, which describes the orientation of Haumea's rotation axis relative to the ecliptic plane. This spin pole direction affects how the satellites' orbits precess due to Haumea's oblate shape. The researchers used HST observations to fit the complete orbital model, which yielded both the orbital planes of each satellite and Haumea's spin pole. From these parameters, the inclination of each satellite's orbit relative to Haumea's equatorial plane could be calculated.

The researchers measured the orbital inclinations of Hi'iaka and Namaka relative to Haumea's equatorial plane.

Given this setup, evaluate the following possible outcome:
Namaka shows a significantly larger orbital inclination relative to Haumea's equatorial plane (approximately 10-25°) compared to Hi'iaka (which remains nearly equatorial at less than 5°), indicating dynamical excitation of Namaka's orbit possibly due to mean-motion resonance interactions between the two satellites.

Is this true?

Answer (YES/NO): YES